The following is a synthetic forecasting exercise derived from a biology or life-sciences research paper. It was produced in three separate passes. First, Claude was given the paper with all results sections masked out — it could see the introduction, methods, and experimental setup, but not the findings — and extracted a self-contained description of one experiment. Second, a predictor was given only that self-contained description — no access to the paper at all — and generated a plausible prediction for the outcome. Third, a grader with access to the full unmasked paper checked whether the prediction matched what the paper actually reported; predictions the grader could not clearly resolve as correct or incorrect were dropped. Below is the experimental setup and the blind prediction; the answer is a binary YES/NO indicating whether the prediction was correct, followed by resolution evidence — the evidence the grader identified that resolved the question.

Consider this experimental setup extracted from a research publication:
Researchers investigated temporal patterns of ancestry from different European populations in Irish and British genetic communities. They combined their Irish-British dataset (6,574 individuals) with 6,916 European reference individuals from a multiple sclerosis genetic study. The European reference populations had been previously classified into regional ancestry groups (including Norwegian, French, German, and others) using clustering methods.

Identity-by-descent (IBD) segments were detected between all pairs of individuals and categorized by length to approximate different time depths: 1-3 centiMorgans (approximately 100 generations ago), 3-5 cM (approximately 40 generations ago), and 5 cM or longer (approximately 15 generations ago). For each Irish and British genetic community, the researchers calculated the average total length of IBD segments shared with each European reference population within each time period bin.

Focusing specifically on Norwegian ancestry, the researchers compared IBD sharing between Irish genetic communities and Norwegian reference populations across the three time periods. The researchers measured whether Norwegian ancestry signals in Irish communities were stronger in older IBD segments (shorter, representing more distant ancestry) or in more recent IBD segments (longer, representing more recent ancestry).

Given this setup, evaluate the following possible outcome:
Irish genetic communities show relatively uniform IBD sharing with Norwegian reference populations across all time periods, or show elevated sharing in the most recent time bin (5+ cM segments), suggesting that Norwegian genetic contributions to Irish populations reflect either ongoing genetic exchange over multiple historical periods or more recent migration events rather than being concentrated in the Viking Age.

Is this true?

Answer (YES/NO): NO